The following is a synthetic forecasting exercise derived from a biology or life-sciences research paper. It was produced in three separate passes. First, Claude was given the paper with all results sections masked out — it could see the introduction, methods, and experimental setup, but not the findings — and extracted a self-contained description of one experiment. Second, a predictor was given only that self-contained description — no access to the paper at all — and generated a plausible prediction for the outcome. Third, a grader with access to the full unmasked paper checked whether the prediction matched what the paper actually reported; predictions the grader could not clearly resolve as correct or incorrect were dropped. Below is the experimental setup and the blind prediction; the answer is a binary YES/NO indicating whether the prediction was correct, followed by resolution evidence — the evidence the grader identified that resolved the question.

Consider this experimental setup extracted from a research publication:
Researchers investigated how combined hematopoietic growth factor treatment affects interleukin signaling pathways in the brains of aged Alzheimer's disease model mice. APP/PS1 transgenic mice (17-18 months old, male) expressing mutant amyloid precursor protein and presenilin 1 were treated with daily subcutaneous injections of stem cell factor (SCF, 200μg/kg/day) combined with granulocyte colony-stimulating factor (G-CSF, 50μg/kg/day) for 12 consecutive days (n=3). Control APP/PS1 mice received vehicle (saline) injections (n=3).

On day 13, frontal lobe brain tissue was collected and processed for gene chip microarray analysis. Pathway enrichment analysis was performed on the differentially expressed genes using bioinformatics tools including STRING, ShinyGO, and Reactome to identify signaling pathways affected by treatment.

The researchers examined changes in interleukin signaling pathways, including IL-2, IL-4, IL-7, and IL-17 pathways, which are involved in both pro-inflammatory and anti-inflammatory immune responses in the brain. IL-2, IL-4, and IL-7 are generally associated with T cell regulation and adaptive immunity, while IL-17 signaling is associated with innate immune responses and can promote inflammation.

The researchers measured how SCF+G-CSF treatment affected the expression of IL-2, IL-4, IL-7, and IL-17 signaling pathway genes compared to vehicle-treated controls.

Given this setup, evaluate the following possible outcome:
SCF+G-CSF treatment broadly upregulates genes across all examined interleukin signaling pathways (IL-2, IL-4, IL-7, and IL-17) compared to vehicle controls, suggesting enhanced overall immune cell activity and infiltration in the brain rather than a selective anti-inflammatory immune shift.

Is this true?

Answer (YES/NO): NO